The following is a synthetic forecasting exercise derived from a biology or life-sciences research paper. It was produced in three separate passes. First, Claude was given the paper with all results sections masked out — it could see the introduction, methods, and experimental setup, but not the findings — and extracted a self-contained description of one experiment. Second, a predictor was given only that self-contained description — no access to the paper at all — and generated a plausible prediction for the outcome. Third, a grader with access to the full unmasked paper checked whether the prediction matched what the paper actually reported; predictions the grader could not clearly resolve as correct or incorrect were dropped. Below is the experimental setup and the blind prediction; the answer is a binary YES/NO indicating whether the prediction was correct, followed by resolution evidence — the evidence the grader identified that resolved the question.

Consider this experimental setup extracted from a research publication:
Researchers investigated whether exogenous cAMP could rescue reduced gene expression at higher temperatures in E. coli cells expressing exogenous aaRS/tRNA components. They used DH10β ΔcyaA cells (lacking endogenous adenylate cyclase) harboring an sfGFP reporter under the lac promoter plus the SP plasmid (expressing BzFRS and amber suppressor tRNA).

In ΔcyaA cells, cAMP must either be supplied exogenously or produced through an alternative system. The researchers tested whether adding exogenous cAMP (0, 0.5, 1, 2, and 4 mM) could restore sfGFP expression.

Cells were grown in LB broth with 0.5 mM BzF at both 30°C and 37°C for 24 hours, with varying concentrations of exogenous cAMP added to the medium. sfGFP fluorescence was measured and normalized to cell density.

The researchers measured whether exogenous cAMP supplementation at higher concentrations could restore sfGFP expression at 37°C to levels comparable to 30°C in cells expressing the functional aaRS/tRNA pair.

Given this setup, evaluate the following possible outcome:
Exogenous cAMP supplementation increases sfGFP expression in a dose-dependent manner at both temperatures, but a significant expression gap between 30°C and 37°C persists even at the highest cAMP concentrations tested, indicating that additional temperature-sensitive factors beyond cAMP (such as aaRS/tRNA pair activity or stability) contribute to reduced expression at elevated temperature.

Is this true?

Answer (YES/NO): NO